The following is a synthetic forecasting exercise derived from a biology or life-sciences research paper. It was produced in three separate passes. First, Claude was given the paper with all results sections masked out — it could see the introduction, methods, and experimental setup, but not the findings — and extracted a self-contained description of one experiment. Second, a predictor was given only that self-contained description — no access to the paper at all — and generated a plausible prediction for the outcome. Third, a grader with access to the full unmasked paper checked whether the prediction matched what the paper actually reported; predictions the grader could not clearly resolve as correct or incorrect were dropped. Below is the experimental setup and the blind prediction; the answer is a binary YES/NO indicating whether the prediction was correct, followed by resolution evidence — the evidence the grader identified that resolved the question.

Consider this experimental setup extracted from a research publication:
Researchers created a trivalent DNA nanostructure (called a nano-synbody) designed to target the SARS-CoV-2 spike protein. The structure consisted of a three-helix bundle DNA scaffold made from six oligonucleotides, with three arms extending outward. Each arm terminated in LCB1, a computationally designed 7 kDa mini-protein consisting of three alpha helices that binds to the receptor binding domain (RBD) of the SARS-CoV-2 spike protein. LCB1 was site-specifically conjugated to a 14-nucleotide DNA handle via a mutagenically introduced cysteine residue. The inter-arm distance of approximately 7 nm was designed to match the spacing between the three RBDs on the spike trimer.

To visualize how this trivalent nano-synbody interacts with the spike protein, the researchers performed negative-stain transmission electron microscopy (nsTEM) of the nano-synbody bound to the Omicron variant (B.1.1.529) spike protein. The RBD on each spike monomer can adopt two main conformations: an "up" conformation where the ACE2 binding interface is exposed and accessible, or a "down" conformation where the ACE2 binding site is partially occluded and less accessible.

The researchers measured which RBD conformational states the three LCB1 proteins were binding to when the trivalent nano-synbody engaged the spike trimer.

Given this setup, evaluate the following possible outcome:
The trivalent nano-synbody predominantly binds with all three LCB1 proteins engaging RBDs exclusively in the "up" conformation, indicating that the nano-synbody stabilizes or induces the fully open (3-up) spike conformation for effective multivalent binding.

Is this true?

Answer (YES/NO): YES